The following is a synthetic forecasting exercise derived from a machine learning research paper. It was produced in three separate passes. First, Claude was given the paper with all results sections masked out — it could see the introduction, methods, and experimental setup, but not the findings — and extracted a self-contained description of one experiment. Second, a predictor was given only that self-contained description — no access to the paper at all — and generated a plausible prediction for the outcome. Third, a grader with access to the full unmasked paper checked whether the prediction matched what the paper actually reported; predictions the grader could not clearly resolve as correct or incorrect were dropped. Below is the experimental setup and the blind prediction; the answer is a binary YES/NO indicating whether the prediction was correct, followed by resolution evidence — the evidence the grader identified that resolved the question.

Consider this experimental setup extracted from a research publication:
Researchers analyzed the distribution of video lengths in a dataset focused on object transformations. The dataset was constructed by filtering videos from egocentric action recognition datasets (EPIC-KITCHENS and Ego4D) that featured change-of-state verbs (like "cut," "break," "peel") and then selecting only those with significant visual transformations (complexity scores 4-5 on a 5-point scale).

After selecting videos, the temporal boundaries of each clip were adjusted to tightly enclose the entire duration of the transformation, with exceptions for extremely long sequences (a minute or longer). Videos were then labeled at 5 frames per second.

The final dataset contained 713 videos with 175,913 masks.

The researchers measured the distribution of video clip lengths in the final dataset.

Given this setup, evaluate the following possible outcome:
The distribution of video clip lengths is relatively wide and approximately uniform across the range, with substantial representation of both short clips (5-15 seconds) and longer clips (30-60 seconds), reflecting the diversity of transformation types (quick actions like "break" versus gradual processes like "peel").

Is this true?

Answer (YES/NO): NO